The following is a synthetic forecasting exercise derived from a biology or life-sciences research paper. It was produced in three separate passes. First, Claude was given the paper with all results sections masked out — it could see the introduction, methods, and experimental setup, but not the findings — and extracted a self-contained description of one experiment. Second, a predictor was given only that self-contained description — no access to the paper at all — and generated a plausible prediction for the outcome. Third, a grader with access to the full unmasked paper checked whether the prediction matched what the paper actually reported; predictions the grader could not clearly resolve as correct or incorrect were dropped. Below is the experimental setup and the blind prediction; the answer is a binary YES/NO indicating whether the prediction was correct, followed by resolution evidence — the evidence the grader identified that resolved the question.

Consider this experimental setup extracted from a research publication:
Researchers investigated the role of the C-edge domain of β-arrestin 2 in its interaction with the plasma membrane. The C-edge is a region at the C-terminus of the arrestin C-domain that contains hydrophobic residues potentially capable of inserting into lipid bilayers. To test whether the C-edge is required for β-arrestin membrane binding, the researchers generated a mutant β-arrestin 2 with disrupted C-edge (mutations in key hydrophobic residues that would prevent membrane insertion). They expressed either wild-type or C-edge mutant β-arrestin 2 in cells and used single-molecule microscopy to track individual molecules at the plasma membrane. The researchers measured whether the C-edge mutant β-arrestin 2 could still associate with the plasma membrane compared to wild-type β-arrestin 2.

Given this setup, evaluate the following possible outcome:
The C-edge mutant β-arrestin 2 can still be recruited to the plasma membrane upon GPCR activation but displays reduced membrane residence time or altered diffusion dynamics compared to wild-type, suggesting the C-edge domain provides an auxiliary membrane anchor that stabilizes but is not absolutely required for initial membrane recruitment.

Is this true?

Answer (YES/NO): NO